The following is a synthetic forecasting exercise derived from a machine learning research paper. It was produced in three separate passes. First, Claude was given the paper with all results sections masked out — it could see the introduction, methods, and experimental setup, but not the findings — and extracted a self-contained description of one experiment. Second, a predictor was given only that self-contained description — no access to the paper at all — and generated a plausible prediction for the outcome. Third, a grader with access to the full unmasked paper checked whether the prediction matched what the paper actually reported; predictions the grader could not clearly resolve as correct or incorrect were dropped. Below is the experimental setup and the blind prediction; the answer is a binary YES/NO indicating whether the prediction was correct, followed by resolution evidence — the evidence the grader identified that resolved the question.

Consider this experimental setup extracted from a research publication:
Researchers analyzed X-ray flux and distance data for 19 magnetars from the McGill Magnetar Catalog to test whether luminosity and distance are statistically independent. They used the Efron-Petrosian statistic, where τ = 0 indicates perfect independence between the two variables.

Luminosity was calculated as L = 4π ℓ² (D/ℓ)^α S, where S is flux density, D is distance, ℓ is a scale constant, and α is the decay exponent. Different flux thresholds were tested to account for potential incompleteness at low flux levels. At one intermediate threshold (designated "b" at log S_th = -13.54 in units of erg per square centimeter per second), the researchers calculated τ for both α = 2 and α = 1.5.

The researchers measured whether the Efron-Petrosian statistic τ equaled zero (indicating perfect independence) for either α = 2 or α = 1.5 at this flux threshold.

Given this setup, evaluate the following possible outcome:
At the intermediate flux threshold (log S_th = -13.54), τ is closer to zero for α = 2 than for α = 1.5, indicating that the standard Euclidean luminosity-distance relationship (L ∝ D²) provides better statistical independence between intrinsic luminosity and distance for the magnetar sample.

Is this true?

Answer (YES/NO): NO